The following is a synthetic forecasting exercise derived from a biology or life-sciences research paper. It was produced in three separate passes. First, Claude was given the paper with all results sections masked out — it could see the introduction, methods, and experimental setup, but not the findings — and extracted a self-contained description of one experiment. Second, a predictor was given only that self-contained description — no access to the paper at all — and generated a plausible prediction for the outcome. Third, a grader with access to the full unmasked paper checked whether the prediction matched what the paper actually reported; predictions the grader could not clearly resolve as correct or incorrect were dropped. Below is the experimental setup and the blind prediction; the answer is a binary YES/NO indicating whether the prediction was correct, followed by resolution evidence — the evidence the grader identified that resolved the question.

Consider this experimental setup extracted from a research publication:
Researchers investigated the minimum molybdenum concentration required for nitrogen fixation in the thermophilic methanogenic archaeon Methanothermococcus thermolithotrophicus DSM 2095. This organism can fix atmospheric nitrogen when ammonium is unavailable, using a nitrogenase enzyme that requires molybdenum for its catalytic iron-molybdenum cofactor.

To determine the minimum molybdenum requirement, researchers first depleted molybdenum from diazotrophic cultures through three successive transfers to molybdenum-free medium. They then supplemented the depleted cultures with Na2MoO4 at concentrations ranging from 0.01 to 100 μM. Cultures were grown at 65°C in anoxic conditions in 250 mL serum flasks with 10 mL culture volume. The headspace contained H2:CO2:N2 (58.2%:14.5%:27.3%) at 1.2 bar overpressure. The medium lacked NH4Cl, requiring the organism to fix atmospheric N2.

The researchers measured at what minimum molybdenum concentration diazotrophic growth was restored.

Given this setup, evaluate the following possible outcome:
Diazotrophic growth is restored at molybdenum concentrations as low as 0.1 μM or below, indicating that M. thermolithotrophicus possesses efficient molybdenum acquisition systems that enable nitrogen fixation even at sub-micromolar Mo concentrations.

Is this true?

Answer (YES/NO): YES